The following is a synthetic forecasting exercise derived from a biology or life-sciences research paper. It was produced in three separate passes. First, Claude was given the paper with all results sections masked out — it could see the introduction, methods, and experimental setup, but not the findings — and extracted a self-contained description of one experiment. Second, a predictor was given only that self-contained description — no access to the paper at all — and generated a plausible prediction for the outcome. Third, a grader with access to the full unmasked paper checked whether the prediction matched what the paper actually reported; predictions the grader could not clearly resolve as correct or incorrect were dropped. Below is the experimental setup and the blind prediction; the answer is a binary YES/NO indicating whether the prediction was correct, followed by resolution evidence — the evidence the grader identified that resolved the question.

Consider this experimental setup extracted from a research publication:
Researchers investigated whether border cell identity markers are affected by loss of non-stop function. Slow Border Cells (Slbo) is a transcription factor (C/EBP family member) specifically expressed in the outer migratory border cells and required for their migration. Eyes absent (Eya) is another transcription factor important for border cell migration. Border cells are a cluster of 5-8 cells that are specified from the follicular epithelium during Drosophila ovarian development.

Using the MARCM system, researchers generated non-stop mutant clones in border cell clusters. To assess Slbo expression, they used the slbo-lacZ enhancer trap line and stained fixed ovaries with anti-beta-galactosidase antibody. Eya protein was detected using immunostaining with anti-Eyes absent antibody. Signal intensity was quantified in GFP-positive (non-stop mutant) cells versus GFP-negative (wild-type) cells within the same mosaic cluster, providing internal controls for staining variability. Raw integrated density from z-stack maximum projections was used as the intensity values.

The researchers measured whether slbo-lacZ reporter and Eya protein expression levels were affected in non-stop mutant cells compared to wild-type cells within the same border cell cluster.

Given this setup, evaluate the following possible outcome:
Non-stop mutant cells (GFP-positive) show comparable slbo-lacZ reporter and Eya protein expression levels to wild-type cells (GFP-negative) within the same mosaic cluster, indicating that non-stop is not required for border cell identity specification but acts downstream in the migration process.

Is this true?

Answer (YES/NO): YES